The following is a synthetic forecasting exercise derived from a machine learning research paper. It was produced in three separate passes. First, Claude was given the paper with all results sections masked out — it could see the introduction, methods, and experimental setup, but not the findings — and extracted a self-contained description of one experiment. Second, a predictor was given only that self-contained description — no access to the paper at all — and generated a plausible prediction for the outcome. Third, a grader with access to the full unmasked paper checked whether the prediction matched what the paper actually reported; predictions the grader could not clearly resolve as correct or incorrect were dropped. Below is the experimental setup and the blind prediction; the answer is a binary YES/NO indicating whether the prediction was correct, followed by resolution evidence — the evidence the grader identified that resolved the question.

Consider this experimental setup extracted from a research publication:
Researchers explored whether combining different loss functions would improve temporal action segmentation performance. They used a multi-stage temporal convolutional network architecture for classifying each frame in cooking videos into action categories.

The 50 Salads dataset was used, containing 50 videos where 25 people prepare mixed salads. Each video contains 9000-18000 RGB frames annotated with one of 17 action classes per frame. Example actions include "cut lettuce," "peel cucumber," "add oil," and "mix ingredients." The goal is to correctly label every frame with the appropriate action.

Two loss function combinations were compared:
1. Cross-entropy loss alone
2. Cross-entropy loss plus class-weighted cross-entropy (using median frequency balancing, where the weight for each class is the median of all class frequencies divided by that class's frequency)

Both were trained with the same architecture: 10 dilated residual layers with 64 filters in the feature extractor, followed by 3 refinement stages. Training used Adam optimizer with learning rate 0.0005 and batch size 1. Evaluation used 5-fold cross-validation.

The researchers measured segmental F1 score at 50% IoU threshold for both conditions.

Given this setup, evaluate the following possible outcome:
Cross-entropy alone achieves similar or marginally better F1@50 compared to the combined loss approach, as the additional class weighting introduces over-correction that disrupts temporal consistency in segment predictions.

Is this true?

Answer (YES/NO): NO